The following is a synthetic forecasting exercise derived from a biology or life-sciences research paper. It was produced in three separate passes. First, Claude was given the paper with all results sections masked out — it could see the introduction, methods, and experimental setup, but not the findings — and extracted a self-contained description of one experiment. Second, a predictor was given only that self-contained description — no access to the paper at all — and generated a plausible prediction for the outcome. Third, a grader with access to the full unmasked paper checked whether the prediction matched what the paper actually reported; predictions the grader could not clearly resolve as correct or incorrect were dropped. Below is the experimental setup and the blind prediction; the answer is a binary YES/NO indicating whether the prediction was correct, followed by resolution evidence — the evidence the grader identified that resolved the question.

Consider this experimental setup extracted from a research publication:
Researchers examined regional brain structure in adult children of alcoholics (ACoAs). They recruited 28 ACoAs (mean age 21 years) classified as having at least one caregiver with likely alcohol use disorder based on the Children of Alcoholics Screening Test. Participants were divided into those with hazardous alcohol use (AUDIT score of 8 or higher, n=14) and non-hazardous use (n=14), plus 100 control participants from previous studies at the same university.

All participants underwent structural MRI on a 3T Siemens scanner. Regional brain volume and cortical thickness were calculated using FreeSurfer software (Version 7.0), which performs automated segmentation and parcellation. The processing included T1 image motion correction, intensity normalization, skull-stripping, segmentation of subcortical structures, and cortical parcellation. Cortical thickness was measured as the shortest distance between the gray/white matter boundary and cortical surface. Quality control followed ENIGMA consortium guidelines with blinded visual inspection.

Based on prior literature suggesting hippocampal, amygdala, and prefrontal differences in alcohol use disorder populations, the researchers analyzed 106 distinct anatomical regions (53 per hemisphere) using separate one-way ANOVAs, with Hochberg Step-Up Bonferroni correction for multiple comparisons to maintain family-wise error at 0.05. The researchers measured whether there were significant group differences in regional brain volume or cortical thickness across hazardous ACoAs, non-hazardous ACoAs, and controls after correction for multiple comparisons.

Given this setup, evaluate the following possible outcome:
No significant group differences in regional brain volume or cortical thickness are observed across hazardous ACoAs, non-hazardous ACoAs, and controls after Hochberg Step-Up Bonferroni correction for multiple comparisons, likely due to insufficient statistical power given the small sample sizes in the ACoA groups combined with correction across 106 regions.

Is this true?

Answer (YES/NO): NO